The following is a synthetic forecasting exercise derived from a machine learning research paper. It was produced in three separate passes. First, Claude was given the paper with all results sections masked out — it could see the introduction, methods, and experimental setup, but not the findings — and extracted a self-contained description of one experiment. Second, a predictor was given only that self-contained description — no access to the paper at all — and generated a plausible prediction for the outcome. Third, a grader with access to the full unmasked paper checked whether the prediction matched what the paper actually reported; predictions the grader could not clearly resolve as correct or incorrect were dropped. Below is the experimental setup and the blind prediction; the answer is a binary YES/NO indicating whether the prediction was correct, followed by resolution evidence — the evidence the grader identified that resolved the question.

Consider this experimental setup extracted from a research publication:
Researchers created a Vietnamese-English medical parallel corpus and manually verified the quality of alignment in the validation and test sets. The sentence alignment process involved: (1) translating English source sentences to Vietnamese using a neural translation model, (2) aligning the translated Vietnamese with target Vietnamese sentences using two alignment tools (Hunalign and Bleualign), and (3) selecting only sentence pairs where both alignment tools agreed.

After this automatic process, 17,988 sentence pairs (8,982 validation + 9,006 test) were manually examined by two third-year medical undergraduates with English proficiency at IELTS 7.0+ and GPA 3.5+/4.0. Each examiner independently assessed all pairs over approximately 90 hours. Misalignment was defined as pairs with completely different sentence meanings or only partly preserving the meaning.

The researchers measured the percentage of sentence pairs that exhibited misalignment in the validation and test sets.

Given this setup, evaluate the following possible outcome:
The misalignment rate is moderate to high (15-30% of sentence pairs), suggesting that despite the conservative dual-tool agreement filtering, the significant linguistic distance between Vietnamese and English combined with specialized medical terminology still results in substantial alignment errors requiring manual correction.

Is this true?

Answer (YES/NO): NO